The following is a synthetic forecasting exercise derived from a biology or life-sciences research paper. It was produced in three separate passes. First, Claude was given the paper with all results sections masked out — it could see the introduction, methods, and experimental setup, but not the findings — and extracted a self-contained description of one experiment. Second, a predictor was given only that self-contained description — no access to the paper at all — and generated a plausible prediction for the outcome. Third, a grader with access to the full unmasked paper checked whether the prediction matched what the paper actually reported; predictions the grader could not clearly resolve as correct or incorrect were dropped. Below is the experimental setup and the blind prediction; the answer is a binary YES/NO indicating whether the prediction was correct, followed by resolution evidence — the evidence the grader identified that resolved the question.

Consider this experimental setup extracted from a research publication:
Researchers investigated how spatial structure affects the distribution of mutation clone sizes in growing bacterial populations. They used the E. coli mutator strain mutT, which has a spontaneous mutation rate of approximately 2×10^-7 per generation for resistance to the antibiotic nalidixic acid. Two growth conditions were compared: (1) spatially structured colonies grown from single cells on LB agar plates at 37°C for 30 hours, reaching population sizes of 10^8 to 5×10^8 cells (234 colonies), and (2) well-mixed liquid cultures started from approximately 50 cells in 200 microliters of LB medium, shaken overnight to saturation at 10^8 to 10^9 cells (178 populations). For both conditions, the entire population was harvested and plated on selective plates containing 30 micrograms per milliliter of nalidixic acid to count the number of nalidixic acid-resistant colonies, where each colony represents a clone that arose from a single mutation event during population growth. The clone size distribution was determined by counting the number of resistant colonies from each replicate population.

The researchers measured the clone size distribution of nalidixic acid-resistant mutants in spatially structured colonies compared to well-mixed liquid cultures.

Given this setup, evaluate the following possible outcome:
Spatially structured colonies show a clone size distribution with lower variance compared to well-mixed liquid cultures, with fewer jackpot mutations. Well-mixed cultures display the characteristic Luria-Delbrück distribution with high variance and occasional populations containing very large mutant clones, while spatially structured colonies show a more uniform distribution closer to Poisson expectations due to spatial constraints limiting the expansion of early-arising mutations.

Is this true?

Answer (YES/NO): NO